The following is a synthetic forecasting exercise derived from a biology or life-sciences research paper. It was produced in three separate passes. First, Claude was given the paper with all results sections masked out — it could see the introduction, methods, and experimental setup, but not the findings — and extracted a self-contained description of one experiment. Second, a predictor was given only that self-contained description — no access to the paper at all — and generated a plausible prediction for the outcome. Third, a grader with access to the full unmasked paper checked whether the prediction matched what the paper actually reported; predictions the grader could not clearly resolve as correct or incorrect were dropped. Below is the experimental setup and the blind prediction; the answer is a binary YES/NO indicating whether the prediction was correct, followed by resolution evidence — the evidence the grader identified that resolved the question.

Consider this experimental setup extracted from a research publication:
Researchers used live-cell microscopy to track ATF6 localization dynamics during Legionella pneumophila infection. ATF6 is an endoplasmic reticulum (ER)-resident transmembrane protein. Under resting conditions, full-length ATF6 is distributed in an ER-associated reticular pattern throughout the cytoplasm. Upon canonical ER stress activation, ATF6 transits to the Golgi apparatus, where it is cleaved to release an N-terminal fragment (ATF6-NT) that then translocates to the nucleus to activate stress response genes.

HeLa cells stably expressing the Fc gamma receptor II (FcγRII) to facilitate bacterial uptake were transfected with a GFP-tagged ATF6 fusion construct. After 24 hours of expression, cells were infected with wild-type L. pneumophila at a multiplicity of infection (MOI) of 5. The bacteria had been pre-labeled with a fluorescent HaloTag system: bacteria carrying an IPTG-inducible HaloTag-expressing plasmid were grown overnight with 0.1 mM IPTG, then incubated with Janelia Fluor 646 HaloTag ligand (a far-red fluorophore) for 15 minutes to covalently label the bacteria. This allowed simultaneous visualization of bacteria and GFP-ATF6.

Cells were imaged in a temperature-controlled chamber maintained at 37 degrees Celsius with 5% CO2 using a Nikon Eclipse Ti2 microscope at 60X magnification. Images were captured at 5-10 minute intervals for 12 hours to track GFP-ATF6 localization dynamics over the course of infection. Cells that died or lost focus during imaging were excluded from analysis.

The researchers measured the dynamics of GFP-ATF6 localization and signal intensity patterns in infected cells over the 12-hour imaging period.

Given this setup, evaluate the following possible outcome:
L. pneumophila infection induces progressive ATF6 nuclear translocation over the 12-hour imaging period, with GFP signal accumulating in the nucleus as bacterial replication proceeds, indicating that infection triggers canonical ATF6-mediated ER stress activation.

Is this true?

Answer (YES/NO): NO